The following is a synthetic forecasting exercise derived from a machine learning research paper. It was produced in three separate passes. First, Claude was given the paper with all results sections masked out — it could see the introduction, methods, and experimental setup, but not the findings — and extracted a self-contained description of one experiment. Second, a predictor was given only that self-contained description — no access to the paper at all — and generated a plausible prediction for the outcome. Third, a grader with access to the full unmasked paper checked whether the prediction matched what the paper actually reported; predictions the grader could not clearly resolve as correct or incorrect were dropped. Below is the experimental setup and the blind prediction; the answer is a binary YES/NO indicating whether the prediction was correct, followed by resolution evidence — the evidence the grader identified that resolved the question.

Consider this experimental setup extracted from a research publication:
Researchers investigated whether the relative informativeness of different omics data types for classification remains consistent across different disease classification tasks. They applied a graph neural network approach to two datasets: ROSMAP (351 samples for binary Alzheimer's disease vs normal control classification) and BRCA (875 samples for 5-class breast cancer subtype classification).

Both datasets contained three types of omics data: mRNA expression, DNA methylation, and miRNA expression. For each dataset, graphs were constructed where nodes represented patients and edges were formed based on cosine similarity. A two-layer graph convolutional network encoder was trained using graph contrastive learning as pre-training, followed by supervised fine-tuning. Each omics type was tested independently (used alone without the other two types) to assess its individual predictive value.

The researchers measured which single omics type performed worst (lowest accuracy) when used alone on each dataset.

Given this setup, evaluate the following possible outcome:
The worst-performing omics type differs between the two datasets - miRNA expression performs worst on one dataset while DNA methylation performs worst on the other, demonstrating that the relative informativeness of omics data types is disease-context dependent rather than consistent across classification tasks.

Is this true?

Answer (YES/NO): NO